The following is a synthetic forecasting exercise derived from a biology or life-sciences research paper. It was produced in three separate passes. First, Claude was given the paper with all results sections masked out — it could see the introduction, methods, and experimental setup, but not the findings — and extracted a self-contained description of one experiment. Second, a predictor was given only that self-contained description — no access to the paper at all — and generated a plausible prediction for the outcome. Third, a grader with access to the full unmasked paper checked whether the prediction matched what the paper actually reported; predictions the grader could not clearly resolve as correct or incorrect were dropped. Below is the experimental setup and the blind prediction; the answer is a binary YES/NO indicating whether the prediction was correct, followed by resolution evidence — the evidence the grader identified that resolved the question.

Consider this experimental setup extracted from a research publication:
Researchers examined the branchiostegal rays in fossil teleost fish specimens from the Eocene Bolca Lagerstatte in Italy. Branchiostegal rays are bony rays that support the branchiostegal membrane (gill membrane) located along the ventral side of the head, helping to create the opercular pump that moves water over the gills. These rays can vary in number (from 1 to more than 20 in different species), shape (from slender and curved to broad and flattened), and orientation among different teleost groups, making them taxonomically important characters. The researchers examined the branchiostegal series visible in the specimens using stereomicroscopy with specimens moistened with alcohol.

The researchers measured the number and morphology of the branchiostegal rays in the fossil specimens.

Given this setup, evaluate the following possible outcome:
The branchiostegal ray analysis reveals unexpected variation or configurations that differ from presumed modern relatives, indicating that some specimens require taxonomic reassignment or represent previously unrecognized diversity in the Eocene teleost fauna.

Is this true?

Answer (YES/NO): NO